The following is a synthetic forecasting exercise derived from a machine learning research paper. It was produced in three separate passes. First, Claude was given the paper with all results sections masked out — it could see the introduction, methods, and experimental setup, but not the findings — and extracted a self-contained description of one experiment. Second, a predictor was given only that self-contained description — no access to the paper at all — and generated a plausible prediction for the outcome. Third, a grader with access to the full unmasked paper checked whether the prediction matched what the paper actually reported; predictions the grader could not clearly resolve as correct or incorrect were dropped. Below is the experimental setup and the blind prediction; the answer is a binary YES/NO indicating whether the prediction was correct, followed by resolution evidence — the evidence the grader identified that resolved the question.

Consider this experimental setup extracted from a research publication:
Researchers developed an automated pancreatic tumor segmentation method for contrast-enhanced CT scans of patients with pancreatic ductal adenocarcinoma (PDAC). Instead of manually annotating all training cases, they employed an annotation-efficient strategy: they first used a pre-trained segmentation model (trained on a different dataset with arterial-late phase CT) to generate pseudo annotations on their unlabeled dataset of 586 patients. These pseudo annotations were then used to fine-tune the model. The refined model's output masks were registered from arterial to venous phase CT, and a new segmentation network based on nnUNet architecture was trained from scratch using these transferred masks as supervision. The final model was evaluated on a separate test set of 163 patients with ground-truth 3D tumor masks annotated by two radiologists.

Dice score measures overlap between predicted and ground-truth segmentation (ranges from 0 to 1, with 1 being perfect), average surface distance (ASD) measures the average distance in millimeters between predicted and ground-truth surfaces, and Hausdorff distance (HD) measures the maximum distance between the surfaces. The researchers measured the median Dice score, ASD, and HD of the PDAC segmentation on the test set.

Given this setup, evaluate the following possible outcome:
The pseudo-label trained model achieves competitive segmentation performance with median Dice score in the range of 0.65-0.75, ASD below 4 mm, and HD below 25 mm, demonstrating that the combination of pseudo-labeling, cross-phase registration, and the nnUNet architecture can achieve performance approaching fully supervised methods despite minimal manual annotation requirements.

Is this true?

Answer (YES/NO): YES